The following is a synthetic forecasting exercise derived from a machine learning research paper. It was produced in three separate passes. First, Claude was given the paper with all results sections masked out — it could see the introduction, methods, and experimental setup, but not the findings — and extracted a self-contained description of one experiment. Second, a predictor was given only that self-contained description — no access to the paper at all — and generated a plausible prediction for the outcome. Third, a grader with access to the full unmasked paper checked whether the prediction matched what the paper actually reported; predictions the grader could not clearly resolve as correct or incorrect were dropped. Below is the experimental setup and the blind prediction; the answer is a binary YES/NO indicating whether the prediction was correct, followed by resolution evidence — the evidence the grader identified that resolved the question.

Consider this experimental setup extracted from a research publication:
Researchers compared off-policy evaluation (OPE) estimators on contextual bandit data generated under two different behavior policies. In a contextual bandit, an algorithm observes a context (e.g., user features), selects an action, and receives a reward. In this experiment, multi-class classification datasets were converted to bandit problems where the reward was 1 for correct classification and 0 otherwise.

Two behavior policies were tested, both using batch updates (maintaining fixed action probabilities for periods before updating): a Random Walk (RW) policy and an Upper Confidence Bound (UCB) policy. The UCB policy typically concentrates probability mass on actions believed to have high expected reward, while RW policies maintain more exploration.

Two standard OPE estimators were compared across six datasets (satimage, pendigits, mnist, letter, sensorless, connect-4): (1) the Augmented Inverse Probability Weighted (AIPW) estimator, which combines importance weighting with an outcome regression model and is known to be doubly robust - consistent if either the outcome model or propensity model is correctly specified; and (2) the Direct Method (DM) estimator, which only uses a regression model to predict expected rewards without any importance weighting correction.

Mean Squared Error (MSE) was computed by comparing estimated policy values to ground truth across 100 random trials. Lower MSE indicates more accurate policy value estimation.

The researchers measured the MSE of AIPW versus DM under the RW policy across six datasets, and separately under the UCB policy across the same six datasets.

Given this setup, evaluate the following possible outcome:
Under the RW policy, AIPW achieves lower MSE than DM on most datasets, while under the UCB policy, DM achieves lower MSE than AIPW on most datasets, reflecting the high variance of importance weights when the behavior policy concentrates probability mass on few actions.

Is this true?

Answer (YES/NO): NO